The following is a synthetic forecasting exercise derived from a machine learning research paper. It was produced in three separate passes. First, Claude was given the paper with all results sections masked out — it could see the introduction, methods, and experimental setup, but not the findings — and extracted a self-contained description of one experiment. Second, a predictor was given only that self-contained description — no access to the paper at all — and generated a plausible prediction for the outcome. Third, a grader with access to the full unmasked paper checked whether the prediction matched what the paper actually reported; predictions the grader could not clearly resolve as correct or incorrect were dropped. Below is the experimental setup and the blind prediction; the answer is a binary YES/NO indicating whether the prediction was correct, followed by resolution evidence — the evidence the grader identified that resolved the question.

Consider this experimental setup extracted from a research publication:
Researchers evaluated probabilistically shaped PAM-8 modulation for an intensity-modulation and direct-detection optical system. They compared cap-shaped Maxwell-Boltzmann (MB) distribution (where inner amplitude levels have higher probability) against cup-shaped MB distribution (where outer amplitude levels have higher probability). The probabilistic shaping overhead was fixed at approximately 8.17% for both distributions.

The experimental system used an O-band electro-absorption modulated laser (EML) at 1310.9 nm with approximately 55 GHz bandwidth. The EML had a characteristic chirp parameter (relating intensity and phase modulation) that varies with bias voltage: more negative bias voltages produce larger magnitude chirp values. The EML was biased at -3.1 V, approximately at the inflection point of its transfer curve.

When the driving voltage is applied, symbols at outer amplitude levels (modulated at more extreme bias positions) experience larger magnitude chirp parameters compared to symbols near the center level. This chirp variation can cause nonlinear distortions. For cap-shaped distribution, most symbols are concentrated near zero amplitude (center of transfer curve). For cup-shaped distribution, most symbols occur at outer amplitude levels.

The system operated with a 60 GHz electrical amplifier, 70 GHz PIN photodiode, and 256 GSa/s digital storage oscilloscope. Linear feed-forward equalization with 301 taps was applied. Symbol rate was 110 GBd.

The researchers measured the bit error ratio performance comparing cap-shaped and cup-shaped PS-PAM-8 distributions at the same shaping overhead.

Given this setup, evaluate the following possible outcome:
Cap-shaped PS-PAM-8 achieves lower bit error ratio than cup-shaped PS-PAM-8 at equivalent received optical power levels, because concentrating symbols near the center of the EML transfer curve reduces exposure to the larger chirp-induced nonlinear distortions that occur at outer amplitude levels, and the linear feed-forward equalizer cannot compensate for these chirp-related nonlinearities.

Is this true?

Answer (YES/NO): YES